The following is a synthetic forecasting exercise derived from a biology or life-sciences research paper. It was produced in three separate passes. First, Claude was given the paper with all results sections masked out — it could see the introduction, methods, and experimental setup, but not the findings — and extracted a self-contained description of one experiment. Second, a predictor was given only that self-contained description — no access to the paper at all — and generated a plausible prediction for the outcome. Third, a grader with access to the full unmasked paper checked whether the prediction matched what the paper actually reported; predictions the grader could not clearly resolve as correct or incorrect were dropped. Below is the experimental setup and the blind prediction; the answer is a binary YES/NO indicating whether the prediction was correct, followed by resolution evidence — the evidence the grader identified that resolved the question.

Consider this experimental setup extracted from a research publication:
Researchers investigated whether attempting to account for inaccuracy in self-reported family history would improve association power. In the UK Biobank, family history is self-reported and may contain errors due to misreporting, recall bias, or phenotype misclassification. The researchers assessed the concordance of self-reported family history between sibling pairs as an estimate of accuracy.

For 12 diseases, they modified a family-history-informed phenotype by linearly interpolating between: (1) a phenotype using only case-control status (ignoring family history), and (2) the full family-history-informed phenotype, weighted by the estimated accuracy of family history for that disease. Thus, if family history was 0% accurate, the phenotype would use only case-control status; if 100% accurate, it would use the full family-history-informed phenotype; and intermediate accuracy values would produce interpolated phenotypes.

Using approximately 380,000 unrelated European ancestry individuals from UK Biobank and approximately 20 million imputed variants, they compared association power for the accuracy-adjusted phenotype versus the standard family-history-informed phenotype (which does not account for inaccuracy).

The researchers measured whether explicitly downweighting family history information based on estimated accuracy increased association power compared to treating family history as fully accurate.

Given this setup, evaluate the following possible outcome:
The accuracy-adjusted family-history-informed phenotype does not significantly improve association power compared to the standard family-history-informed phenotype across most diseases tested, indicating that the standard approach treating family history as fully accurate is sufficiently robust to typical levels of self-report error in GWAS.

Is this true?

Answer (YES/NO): YES